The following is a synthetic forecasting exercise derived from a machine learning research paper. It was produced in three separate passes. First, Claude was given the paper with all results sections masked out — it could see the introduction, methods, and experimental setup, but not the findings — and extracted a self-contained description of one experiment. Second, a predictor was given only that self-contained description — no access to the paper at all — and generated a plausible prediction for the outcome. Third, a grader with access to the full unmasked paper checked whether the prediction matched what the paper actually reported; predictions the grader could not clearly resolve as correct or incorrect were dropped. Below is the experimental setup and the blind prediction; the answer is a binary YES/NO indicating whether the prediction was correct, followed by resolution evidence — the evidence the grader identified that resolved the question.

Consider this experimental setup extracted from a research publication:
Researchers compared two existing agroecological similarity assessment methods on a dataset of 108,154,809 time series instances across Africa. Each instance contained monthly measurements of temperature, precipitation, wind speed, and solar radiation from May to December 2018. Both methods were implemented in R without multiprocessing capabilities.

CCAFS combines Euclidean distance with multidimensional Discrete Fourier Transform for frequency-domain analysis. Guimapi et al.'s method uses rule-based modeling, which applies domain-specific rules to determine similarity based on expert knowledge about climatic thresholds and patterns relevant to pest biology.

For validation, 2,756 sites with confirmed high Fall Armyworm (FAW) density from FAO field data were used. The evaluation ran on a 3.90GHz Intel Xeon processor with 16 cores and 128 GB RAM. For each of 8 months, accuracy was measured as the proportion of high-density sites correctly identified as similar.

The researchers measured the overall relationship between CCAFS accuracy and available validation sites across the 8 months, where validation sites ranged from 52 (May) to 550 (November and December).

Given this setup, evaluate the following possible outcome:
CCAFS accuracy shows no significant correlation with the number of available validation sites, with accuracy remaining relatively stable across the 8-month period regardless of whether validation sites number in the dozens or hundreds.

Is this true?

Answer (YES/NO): NO